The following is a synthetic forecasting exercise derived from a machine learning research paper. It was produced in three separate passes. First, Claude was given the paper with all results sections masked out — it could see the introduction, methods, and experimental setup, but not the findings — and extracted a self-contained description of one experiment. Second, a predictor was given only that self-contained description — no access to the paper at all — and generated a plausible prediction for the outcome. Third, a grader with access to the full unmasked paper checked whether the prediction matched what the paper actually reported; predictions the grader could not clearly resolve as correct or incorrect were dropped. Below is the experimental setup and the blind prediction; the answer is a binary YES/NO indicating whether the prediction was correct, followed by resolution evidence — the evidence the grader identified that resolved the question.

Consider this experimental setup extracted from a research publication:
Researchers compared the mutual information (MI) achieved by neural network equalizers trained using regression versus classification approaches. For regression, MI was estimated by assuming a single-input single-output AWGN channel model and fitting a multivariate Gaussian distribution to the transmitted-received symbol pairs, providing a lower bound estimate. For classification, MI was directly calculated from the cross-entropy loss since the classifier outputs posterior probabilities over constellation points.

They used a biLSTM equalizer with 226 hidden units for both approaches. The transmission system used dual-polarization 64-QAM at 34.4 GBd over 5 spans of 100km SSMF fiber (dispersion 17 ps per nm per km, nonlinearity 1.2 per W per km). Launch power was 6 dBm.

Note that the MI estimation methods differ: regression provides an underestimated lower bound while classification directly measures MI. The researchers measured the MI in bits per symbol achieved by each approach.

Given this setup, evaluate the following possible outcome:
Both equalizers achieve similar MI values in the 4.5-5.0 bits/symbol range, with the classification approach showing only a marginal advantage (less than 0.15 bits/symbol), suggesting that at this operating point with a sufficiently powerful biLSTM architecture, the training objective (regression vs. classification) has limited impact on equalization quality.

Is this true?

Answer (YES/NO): NO